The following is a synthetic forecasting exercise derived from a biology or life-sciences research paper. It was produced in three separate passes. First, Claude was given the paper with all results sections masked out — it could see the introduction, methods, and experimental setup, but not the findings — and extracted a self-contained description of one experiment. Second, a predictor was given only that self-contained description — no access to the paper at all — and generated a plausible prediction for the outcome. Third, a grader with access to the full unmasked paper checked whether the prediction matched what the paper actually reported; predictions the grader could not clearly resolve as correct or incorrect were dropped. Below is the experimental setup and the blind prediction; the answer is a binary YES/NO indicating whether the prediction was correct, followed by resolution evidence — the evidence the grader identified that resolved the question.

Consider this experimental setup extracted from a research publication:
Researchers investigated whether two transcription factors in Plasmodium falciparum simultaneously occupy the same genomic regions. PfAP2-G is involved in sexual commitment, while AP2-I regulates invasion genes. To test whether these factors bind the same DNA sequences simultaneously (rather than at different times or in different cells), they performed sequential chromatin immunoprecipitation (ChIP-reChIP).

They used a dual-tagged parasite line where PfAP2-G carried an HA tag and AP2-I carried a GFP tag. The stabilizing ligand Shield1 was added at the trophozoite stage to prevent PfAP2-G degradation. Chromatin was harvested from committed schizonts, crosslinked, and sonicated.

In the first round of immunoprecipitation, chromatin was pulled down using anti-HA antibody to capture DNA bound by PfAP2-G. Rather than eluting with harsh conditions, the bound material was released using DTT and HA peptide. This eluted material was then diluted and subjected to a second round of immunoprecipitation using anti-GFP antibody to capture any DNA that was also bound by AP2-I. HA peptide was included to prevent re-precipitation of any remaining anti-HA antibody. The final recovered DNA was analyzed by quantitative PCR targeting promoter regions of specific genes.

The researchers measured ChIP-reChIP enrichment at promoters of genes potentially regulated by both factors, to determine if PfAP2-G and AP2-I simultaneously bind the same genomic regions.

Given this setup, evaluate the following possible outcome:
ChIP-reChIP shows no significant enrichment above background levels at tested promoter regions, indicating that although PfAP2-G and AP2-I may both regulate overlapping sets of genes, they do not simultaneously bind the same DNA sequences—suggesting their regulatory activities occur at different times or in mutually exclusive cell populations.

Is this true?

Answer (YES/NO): NO